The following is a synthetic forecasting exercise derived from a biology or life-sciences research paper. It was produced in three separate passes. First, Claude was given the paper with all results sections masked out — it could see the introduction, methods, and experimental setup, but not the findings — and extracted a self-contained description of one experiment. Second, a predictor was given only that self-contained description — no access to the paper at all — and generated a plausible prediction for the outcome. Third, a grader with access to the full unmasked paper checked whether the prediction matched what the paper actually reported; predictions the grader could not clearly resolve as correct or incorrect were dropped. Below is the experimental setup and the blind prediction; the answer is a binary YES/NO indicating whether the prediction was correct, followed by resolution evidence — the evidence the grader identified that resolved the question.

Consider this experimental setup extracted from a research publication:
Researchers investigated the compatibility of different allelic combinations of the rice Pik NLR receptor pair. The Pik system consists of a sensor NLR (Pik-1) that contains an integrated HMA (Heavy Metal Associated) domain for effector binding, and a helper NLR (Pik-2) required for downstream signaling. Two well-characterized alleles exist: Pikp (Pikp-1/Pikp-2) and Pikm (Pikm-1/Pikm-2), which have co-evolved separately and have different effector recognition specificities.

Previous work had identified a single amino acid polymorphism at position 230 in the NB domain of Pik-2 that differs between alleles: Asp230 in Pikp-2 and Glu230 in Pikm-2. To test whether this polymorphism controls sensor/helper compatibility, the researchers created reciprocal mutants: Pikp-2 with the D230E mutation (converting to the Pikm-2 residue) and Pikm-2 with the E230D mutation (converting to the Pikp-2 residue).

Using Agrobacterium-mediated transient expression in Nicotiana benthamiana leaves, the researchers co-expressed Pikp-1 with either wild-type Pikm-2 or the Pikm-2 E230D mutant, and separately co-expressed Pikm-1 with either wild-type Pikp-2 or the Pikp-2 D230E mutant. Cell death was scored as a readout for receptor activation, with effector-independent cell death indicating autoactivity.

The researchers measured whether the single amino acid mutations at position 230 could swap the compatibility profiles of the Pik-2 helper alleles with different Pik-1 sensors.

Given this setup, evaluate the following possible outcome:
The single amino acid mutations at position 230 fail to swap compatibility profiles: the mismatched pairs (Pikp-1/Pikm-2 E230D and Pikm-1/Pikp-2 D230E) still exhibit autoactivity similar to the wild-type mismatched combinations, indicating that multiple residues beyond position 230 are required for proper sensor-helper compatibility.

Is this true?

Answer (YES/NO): NO